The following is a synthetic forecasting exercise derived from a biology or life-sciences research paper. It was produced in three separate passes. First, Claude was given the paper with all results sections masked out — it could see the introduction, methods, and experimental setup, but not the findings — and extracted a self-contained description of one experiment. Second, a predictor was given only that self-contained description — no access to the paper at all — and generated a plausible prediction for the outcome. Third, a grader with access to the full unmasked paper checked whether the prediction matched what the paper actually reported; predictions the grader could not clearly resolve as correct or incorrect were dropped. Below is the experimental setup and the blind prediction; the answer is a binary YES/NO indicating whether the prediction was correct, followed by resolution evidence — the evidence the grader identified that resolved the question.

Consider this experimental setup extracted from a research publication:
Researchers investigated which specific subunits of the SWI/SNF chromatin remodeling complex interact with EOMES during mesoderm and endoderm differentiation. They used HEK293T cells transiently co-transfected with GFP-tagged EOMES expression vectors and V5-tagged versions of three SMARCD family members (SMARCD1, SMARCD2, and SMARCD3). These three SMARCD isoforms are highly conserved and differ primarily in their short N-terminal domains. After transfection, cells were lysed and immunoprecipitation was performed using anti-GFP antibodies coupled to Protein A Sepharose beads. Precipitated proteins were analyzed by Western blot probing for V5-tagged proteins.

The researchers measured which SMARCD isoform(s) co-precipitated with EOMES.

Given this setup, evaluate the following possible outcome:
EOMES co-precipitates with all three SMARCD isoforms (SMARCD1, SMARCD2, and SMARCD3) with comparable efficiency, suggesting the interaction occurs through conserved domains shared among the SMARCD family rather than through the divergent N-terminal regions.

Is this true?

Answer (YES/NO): NO